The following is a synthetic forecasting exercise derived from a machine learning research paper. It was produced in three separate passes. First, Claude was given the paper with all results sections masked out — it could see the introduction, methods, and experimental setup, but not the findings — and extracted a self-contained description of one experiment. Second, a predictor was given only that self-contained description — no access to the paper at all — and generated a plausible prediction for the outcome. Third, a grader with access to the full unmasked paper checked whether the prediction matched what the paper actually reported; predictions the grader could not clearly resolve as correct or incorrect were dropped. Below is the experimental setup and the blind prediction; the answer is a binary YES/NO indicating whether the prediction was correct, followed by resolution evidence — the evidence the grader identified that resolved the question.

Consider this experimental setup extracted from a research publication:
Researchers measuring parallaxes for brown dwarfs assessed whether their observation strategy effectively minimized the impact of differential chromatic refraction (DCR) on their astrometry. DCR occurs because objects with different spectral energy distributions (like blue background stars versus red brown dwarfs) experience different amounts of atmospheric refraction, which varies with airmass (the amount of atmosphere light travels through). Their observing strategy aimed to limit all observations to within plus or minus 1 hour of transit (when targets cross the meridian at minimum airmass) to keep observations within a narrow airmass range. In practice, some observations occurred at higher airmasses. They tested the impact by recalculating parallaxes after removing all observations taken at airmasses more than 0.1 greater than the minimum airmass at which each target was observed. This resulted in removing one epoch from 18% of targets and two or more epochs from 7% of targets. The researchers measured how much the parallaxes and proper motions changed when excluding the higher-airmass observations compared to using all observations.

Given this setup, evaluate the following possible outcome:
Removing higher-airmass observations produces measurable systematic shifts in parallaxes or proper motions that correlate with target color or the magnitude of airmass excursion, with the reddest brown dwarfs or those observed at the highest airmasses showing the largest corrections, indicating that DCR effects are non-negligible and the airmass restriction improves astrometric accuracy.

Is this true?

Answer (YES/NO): NO